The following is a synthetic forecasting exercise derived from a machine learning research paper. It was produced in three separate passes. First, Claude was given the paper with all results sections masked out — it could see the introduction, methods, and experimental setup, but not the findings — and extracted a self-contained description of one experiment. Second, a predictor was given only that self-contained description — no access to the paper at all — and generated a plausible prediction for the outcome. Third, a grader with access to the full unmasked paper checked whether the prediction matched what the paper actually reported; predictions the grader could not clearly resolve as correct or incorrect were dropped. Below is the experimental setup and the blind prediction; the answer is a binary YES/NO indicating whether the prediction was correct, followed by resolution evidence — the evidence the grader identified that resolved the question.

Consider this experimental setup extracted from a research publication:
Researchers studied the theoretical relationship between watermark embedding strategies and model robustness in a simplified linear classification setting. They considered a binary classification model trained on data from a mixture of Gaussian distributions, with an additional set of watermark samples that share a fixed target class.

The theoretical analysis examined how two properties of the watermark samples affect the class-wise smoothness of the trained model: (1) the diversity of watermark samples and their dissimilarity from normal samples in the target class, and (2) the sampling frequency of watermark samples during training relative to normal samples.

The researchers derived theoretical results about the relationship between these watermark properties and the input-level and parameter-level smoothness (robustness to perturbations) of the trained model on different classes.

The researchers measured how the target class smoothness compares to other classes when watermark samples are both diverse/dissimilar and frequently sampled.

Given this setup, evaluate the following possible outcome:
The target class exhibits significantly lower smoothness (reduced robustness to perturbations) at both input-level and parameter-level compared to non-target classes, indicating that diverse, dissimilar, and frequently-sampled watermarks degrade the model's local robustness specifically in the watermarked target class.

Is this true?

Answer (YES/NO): NO